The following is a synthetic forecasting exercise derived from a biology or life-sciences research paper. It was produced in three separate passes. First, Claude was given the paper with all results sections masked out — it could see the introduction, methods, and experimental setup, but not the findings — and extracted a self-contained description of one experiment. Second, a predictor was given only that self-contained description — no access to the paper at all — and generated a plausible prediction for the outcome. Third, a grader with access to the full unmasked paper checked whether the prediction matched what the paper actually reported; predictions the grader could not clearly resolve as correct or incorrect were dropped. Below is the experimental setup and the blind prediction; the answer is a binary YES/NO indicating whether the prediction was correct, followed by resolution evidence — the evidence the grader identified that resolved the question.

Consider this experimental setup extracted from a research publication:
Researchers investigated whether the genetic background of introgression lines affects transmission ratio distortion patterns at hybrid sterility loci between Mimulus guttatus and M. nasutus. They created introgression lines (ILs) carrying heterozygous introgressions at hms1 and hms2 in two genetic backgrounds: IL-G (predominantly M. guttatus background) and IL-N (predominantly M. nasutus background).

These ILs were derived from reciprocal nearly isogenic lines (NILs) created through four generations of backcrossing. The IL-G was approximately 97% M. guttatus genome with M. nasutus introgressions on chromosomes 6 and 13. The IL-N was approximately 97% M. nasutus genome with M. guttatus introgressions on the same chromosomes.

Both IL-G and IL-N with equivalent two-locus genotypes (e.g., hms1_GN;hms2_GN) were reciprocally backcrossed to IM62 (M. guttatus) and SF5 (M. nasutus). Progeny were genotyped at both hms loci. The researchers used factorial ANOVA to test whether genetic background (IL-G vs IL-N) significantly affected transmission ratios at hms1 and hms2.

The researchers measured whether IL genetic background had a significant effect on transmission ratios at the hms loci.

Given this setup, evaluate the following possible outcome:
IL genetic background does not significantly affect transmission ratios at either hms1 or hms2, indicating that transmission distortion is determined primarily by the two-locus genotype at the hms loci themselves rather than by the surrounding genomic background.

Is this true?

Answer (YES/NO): YES